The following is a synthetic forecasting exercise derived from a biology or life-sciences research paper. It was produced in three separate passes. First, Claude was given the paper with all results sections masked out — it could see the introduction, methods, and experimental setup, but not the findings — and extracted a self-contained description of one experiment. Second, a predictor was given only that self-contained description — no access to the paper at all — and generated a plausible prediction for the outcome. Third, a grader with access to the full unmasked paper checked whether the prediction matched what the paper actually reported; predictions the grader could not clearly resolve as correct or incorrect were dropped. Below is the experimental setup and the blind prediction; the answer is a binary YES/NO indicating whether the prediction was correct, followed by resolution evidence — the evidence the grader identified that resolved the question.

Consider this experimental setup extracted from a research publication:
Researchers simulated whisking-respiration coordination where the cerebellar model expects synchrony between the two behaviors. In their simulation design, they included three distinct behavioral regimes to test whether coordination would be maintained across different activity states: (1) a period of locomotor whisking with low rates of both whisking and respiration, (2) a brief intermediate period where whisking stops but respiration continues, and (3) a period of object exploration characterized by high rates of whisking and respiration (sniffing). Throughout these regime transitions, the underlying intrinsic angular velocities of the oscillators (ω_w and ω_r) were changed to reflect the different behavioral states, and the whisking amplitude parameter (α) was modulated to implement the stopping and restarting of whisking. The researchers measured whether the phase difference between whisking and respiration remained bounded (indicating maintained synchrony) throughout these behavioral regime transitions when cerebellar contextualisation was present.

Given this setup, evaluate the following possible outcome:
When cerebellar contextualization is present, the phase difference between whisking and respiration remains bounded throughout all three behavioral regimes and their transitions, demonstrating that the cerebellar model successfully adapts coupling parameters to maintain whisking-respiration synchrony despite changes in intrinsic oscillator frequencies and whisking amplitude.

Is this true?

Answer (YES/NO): YES